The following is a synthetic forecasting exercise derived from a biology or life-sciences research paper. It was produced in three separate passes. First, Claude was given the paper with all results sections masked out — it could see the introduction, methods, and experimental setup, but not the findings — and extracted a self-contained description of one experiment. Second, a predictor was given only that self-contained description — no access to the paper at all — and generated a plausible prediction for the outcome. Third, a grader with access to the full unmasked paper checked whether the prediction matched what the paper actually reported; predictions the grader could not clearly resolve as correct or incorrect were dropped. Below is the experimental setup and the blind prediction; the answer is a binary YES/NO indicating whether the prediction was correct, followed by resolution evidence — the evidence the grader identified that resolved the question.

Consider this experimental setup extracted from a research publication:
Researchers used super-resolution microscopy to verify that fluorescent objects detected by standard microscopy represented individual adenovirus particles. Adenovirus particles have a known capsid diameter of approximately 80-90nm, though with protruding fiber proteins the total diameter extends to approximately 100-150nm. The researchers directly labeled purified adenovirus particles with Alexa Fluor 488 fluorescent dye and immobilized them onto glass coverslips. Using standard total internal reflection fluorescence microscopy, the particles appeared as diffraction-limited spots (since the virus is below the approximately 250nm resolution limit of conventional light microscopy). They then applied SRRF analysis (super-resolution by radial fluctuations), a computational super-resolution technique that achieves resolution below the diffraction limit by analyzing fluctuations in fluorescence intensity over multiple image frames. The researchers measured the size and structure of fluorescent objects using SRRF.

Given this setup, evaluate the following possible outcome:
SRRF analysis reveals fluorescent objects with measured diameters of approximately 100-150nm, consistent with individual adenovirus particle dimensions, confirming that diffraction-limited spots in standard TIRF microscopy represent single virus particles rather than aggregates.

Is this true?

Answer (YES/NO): NO